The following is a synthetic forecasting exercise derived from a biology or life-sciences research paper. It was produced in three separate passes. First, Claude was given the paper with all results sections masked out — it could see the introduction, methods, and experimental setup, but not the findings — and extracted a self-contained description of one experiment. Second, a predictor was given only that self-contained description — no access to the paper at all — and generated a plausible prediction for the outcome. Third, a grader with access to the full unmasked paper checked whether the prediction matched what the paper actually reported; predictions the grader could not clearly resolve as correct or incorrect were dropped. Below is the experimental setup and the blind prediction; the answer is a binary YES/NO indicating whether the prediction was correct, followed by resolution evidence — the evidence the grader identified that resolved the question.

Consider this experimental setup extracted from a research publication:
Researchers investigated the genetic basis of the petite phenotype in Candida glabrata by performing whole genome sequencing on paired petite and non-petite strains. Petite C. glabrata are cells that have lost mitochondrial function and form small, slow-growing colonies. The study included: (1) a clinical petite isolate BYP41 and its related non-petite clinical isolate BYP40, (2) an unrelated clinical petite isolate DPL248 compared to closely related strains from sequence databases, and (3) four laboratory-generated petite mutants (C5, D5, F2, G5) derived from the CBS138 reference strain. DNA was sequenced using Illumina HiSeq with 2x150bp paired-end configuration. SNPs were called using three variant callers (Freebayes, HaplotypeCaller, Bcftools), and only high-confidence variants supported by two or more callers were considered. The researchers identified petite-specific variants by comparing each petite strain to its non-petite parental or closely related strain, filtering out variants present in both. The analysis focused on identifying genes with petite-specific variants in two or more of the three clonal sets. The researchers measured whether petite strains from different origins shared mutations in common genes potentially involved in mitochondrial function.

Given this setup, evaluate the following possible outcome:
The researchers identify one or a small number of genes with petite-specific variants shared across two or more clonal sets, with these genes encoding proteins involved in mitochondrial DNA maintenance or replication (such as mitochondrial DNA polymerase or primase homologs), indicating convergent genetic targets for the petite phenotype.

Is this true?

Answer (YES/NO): NO